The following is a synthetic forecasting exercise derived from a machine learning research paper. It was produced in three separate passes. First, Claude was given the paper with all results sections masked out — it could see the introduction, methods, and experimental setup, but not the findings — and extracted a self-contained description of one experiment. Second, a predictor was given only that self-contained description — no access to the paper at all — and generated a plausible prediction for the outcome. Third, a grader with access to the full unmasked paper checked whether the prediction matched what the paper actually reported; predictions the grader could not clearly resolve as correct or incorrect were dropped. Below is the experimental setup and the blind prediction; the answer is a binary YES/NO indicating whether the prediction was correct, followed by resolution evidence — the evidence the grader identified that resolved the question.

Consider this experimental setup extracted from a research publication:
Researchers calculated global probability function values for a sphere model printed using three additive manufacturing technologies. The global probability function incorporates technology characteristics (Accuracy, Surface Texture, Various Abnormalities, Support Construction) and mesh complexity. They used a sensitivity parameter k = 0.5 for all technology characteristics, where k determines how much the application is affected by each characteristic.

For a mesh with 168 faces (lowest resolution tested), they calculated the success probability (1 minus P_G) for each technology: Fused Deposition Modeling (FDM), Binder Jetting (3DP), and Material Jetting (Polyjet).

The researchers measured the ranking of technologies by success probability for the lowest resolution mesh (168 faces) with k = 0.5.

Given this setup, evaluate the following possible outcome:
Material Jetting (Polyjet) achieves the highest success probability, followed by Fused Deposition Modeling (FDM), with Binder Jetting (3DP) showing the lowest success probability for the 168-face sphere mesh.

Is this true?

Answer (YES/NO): NO